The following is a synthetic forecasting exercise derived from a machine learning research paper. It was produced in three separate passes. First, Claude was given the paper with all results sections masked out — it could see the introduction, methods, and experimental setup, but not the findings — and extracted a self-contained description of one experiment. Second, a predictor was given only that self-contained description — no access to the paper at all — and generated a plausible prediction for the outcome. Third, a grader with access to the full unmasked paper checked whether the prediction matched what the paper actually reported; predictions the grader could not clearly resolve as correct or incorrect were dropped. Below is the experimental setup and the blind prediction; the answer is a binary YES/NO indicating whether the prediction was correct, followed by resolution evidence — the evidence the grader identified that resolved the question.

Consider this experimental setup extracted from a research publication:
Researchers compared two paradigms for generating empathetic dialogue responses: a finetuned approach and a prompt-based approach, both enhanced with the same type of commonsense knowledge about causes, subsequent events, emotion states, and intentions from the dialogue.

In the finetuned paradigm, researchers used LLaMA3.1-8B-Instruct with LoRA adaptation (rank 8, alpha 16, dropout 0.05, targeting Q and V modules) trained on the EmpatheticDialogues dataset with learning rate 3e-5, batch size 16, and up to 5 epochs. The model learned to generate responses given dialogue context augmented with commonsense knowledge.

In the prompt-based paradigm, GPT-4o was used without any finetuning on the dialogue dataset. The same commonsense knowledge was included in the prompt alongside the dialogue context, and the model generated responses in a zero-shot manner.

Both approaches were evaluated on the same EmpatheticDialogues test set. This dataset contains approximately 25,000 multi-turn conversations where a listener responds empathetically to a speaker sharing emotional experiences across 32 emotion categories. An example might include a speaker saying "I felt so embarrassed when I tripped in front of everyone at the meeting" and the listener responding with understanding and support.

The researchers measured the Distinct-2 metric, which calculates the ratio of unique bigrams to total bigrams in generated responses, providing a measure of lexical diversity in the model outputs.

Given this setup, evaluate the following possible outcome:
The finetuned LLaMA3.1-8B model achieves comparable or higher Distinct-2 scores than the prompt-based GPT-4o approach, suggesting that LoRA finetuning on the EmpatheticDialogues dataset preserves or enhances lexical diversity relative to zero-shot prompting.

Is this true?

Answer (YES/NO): NO